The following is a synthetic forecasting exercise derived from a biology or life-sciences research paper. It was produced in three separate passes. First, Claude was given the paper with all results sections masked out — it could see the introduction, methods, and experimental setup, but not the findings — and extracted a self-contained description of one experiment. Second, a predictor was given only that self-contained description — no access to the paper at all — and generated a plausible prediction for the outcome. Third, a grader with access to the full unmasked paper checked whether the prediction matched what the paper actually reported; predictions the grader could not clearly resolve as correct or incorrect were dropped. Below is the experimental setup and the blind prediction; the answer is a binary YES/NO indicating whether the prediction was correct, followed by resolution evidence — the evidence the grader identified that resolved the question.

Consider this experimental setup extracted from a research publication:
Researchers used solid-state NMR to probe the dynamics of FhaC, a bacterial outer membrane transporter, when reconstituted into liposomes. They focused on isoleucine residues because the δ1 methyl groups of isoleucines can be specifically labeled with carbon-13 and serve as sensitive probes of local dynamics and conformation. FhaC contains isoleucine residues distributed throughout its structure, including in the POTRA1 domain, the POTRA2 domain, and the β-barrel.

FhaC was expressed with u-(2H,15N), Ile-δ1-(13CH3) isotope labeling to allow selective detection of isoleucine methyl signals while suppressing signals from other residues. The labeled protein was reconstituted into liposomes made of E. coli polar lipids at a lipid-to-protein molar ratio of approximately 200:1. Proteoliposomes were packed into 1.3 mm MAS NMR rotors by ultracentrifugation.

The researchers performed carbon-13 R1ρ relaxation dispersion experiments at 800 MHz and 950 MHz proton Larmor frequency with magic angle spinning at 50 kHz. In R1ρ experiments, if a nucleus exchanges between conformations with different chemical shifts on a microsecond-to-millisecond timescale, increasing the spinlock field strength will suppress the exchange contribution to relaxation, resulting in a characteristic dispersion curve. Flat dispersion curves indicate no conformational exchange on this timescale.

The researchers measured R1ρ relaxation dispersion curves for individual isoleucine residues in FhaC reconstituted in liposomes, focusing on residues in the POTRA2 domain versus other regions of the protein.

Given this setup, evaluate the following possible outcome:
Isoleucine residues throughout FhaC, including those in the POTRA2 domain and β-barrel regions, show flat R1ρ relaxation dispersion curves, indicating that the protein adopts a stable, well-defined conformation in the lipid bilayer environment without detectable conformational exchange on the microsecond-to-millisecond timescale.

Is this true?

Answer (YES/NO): YES